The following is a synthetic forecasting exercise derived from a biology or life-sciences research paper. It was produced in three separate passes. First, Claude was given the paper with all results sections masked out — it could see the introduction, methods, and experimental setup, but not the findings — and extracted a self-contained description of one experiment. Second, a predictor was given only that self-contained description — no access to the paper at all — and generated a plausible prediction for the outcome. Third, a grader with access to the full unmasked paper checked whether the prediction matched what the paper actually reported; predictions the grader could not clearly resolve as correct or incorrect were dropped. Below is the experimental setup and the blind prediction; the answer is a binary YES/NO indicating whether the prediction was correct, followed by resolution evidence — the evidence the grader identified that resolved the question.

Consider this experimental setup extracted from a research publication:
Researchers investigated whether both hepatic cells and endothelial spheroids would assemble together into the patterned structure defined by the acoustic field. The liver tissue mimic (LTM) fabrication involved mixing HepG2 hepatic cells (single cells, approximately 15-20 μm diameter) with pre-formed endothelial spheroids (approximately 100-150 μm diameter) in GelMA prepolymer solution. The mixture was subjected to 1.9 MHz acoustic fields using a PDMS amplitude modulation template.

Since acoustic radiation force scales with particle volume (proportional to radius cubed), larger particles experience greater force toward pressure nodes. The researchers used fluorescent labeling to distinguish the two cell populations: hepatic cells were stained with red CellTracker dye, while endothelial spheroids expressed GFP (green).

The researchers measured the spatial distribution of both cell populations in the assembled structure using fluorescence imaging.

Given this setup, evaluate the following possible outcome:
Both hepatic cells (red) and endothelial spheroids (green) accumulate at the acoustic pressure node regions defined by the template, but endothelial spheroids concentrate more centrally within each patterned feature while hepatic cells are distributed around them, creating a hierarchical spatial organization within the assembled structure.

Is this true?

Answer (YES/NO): NO